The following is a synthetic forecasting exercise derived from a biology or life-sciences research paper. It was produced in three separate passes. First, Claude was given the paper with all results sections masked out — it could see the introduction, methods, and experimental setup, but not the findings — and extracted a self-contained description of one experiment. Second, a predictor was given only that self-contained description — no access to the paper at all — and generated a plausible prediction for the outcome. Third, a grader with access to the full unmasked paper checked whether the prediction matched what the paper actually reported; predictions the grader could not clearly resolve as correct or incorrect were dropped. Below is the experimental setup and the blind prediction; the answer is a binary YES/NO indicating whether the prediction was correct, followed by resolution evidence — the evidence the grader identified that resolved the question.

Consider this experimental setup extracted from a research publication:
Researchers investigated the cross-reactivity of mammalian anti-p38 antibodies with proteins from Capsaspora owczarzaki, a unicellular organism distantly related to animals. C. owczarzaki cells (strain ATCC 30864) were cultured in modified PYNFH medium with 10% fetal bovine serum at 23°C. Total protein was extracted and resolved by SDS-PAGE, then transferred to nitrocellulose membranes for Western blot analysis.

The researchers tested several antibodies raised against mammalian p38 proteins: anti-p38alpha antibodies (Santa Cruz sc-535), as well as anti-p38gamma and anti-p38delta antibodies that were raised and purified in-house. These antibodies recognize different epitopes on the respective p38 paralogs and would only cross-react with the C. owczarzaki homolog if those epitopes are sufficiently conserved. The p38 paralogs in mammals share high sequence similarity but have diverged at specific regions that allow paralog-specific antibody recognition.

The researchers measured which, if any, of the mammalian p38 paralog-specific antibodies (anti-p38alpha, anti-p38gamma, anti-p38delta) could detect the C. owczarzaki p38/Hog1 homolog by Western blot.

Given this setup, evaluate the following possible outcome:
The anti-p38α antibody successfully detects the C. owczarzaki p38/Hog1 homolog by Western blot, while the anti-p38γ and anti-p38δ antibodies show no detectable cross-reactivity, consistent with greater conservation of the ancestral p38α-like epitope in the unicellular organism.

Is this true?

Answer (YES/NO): NO